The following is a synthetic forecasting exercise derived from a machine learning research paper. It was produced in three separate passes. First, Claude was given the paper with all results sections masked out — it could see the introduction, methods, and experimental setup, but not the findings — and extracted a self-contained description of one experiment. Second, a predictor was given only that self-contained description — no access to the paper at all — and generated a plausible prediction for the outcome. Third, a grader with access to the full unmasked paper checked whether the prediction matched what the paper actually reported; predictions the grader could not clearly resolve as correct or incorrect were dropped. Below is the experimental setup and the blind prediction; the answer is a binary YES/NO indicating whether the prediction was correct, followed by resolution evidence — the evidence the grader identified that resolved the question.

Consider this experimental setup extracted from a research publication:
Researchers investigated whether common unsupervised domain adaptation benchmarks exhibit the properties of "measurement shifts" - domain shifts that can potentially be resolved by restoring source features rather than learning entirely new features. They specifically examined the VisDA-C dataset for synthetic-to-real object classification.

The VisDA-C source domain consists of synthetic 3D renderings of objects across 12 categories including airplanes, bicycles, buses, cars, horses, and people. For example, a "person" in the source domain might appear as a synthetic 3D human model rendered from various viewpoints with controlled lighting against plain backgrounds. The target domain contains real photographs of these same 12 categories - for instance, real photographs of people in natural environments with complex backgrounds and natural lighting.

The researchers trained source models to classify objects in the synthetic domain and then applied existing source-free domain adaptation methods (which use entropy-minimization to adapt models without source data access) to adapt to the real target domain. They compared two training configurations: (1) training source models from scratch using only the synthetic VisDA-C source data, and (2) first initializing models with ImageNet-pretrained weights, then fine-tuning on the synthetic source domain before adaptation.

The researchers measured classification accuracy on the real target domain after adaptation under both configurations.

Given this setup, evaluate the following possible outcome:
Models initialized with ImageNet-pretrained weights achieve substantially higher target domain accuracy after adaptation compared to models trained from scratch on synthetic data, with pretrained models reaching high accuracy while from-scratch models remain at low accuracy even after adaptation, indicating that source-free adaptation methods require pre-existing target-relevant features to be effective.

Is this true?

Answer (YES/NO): YES